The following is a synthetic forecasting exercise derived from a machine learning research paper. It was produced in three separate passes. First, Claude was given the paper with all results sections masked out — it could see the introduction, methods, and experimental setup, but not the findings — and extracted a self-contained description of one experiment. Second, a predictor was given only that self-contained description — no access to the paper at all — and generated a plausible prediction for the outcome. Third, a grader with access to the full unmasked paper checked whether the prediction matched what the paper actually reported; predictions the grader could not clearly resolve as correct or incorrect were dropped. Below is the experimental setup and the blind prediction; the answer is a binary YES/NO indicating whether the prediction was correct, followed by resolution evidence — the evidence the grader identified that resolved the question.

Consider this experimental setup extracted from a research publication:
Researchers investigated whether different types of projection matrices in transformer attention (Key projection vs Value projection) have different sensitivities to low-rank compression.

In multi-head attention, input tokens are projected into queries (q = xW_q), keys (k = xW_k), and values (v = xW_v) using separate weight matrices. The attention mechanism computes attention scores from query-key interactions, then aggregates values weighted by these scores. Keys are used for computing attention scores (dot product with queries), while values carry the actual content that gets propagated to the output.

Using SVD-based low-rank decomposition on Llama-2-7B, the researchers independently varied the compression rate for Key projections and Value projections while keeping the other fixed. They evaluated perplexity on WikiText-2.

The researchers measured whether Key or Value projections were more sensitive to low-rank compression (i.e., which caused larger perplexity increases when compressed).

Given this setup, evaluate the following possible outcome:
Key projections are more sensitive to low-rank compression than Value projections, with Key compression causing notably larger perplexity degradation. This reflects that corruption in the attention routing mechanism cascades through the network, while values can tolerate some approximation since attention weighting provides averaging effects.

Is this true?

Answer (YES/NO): NO